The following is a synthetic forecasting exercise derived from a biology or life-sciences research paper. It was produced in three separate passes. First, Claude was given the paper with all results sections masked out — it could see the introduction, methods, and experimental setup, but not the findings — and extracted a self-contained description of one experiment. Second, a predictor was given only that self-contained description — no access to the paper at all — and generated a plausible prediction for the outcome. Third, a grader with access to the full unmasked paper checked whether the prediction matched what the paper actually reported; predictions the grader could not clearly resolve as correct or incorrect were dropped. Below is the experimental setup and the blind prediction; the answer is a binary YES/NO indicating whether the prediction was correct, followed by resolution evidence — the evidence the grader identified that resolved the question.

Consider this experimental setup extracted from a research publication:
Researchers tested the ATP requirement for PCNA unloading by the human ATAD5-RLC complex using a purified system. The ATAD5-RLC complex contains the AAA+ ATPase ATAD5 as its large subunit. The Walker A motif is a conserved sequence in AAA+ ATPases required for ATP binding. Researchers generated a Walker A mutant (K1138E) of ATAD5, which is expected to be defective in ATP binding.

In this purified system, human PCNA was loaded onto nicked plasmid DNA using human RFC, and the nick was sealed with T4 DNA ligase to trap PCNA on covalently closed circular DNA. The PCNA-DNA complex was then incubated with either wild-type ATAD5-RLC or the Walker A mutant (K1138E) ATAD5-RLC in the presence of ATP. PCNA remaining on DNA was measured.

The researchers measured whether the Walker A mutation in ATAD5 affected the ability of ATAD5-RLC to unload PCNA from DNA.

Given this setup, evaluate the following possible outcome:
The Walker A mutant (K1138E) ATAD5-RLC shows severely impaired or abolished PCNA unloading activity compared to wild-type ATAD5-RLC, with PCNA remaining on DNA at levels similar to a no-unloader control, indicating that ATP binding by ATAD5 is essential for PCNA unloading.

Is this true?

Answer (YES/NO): YES